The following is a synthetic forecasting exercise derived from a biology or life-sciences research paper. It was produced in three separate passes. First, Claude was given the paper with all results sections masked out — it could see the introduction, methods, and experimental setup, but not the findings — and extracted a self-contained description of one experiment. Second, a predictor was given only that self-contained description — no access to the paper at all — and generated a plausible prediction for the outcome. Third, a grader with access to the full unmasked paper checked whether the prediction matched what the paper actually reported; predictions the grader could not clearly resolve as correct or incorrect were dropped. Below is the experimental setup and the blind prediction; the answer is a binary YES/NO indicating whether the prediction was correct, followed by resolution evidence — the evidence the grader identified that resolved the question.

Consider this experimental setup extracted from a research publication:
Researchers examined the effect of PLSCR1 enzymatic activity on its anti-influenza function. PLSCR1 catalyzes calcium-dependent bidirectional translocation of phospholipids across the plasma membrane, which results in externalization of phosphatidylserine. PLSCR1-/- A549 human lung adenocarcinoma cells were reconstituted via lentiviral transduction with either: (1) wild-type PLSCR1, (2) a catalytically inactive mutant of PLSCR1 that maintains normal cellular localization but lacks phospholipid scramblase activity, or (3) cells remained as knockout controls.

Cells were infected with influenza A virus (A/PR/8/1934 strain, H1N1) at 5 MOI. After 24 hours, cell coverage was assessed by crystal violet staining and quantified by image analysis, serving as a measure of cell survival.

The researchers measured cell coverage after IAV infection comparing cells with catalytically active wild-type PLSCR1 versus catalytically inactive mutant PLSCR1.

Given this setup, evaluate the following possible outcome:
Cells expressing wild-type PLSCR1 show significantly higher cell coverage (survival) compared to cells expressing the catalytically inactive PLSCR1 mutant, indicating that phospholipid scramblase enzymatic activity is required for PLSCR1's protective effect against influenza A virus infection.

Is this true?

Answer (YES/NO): NO